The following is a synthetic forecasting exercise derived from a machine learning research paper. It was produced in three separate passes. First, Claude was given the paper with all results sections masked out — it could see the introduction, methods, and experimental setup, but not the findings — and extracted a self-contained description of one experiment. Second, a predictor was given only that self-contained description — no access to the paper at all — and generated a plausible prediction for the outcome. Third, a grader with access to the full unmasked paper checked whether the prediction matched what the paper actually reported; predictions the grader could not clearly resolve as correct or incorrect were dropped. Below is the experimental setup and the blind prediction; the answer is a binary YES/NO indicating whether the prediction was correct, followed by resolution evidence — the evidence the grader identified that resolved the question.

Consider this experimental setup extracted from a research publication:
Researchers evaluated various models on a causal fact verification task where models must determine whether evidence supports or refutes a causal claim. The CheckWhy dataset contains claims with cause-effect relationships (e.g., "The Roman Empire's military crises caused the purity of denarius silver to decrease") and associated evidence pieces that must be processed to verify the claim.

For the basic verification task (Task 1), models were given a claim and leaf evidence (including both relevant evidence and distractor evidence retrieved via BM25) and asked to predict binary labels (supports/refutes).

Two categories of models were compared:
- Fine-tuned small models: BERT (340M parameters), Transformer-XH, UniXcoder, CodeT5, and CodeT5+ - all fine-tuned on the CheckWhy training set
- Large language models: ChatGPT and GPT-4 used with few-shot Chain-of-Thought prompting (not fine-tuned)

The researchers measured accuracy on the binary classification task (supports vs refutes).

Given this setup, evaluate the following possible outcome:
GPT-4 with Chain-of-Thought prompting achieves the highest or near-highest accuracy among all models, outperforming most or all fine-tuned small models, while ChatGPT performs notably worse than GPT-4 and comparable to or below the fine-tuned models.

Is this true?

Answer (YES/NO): NO